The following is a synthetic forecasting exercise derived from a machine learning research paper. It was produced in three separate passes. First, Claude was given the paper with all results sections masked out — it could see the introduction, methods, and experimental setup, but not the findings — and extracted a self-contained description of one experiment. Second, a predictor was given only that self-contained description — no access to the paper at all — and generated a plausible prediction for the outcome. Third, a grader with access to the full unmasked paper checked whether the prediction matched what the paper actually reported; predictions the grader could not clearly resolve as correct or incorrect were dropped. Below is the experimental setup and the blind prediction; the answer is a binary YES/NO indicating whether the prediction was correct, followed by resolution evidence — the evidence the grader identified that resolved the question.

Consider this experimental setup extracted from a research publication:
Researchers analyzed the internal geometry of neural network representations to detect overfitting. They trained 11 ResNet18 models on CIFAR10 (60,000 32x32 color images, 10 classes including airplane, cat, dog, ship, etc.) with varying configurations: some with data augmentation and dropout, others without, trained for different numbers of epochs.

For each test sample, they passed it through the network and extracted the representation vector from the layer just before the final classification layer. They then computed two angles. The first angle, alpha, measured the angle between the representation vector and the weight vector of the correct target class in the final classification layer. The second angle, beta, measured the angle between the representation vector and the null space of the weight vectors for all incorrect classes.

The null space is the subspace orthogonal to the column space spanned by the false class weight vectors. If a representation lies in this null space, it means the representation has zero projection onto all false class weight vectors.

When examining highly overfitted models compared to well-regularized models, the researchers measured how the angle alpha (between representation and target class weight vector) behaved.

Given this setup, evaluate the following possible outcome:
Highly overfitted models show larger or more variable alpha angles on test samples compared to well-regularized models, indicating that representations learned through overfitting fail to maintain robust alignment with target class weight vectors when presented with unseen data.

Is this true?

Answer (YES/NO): YES